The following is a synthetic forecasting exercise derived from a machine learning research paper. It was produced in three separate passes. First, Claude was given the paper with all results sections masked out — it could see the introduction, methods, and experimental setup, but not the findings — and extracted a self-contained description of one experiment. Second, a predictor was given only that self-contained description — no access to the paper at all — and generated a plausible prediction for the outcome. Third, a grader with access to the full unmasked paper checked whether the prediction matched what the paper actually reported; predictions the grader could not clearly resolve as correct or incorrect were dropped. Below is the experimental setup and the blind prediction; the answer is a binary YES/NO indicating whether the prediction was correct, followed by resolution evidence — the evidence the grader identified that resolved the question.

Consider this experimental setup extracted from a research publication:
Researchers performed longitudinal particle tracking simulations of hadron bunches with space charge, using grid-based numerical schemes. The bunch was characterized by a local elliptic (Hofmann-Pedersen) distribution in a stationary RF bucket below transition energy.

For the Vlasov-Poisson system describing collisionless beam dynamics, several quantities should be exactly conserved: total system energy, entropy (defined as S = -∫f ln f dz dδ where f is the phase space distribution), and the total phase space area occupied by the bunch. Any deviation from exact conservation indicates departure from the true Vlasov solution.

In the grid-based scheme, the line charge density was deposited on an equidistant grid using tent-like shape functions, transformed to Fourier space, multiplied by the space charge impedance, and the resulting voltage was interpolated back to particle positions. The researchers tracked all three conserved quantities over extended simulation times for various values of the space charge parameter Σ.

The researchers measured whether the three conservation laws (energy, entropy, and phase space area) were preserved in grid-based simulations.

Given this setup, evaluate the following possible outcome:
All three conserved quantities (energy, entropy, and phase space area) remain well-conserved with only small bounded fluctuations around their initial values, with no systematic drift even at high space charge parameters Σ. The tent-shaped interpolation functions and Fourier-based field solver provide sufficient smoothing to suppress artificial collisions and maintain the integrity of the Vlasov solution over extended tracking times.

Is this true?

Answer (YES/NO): NO